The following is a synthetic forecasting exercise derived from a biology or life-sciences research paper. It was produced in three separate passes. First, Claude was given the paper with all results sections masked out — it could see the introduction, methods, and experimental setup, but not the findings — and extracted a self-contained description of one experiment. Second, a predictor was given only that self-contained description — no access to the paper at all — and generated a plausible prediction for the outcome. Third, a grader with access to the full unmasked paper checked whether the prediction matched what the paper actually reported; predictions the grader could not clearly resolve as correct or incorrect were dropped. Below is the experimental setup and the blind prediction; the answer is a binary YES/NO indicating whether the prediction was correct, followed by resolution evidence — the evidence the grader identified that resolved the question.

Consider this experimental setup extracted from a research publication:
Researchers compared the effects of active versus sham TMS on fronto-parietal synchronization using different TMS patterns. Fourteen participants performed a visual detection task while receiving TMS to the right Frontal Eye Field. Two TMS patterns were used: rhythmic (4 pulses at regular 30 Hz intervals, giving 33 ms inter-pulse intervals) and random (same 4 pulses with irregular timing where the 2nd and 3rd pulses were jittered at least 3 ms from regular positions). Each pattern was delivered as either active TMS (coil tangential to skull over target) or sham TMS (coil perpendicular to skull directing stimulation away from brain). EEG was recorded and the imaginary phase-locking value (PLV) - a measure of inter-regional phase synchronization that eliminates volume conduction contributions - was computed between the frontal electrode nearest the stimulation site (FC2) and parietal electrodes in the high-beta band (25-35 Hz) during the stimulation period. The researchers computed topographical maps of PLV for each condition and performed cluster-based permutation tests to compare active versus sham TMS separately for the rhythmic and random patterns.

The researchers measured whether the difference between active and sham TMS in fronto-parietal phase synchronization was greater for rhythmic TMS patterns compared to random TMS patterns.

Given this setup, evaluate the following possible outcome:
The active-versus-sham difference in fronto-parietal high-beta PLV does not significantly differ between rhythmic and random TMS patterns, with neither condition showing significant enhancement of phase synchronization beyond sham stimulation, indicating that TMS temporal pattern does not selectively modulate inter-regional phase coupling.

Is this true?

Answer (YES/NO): NO